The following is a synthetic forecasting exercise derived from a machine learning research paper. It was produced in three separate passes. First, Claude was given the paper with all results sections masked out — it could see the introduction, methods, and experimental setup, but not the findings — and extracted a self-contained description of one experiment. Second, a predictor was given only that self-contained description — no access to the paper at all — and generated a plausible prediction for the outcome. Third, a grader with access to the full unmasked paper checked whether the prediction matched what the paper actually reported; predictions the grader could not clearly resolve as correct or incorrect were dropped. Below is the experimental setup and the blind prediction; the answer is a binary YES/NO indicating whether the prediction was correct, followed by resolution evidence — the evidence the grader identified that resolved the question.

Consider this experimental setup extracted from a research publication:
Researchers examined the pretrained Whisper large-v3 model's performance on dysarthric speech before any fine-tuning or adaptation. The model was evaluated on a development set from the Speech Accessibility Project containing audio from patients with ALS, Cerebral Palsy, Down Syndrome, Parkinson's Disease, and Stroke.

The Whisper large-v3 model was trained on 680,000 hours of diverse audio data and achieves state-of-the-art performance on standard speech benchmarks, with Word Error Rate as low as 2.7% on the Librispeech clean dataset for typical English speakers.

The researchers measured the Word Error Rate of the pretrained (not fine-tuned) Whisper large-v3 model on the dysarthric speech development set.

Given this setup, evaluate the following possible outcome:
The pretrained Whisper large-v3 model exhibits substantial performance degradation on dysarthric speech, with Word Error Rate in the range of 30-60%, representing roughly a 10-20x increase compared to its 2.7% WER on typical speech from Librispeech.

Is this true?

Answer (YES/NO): YES